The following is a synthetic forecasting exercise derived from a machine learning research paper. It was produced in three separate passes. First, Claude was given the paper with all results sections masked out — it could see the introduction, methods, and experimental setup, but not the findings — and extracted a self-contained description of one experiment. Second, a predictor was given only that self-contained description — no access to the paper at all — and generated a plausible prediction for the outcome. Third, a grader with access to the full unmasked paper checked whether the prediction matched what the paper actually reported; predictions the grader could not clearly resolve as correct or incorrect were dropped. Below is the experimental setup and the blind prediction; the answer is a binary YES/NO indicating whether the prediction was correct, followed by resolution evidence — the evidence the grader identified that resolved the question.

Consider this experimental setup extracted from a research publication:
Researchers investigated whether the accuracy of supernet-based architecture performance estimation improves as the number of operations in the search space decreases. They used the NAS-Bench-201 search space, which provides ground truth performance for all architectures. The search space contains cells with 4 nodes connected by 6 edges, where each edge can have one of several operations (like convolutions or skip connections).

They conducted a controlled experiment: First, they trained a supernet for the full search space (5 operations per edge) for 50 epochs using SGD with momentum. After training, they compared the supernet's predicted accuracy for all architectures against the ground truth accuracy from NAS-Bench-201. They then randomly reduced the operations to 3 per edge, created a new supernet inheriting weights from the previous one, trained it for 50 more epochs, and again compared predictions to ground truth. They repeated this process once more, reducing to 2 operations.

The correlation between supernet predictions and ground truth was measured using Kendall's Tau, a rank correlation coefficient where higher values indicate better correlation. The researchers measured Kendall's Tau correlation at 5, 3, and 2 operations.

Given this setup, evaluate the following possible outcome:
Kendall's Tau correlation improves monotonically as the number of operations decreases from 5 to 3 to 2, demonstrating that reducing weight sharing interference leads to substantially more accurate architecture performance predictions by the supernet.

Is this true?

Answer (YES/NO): YES